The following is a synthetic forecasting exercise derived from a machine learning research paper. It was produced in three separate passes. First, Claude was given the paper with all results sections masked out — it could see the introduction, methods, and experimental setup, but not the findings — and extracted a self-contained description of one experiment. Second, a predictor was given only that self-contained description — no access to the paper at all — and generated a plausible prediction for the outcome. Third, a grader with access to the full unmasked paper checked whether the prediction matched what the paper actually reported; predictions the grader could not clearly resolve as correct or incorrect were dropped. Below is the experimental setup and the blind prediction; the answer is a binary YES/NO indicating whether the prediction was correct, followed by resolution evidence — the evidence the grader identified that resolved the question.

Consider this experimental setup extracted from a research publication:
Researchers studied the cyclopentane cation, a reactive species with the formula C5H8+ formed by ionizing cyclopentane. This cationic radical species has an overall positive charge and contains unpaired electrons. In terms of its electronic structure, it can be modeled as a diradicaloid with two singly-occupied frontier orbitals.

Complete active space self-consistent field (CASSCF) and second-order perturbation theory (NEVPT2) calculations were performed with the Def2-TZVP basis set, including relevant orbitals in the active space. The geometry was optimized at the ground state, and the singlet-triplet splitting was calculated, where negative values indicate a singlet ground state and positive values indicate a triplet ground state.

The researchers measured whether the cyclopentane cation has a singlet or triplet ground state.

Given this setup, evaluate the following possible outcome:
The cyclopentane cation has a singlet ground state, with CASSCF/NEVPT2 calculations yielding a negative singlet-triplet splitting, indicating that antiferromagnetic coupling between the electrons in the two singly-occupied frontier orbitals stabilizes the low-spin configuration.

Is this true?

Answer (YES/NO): NO